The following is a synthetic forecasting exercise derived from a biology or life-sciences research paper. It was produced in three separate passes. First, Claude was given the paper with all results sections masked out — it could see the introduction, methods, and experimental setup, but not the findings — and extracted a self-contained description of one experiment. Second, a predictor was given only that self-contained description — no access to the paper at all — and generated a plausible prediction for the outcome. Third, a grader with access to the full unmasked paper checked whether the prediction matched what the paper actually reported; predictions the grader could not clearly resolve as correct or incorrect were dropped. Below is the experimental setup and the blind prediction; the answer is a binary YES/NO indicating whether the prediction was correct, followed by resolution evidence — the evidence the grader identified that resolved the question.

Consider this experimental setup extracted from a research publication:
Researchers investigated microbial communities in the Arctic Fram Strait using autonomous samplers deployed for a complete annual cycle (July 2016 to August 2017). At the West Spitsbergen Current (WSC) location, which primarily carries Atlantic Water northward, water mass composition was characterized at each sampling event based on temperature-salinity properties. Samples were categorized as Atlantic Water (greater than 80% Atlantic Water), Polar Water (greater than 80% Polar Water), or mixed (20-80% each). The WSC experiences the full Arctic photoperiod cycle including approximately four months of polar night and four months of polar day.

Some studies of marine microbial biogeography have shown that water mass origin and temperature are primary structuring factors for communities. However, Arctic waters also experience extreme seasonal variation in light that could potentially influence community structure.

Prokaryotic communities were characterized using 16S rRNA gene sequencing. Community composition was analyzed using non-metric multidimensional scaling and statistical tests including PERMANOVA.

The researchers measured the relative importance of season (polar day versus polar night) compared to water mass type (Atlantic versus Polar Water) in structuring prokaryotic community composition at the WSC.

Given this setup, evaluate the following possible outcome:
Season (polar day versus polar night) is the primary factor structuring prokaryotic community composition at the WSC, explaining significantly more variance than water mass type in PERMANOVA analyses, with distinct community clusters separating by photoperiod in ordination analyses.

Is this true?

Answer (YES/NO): NO